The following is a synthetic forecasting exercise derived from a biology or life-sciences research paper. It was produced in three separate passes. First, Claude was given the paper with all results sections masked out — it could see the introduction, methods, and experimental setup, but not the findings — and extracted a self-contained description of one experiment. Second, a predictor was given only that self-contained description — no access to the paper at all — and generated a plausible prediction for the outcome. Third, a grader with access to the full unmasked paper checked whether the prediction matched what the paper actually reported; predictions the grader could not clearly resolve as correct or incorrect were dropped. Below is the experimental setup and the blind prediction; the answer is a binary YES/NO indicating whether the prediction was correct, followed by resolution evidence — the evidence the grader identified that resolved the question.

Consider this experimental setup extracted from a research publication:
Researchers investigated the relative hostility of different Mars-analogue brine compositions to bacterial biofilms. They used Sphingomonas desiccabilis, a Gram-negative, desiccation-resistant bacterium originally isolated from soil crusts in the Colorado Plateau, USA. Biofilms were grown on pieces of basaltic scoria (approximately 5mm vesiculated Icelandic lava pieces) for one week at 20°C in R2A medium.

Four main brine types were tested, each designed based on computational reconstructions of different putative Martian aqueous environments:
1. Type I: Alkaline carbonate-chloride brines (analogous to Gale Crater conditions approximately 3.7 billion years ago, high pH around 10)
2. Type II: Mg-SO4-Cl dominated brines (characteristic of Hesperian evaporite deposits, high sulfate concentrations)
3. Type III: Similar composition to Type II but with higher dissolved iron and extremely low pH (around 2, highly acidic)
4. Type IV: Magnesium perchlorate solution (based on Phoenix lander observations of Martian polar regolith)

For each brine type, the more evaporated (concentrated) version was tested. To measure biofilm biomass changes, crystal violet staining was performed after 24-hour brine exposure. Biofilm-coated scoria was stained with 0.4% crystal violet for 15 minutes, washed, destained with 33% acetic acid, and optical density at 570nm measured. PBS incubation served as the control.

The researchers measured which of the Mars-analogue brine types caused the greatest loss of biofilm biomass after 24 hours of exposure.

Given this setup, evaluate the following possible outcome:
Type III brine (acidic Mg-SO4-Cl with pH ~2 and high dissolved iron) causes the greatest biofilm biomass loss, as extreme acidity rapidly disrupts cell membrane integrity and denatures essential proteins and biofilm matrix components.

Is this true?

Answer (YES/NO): NO